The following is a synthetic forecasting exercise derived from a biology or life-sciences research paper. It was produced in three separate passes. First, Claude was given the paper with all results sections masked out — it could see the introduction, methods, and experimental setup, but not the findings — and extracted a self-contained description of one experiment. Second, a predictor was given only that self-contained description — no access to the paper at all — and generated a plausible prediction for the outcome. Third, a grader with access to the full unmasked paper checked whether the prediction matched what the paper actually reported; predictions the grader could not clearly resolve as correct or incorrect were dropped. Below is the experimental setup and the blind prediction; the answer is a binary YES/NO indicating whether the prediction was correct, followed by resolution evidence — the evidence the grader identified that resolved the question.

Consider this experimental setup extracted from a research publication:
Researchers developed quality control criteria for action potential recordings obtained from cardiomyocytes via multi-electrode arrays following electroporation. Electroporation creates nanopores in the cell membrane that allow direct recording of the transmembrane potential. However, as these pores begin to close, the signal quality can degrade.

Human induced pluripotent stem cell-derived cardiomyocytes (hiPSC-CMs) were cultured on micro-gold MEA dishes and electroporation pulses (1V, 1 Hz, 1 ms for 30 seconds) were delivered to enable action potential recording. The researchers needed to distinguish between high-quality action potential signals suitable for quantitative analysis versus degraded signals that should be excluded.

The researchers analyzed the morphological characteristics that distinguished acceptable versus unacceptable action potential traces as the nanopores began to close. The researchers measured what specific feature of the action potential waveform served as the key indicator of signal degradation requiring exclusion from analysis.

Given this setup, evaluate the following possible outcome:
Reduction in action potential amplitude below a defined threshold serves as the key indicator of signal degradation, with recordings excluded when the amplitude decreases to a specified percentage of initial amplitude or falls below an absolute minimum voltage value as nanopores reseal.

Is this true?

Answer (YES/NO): NO